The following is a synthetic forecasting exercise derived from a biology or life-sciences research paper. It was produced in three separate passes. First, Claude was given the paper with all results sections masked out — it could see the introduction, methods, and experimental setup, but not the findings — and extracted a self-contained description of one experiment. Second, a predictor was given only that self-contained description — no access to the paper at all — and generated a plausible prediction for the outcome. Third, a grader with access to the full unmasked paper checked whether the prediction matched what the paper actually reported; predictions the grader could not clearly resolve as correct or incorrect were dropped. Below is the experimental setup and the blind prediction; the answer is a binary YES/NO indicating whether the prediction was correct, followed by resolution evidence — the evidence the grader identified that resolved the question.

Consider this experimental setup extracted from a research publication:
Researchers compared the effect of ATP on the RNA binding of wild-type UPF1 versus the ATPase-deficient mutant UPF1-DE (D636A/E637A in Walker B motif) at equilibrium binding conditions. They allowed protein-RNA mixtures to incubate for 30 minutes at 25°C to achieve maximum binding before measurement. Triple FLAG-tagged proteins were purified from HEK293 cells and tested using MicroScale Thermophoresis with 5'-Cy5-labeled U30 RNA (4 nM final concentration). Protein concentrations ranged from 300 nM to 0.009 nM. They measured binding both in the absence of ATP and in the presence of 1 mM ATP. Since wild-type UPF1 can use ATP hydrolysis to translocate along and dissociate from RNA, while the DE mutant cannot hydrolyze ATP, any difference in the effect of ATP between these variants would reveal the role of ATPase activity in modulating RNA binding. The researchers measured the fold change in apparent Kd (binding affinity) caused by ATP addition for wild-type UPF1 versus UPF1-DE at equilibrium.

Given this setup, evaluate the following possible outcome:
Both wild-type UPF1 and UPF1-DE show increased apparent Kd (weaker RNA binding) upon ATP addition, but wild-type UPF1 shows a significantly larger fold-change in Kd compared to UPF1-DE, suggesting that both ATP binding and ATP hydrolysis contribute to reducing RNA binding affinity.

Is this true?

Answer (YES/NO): NO